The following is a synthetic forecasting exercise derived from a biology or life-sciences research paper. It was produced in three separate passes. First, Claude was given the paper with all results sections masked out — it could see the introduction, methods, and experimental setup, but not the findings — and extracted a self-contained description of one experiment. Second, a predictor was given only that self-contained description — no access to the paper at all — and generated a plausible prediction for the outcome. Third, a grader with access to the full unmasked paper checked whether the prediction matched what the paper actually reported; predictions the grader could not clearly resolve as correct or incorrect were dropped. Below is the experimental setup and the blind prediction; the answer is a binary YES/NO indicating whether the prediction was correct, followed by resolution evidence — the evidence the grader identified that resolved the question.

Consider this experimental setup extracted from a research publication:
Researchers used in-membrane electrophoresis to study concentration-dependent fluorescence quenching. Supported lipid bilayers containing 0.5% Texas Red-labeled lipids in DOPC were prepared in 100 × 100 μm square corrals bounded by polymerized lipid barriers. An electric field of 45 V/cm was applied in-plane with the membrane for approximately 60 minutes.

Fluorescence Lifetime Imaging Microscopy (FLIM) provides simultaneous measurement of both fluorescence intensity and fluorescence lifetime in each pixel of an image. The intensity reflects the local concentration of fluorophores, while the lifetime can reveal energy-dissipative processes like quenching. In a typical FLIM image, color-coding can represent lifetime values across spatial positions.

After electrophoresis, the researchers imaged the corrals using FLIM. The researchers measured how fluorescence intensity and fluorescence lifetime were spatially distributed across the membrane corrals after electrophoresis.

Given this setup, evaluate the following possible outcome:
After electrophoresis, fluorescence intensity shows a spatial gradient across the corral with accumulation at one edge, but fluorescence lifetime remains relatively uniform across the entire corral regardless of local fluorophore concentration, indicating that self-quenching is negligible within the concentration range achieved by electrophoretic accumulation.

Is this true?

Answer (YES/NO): NO